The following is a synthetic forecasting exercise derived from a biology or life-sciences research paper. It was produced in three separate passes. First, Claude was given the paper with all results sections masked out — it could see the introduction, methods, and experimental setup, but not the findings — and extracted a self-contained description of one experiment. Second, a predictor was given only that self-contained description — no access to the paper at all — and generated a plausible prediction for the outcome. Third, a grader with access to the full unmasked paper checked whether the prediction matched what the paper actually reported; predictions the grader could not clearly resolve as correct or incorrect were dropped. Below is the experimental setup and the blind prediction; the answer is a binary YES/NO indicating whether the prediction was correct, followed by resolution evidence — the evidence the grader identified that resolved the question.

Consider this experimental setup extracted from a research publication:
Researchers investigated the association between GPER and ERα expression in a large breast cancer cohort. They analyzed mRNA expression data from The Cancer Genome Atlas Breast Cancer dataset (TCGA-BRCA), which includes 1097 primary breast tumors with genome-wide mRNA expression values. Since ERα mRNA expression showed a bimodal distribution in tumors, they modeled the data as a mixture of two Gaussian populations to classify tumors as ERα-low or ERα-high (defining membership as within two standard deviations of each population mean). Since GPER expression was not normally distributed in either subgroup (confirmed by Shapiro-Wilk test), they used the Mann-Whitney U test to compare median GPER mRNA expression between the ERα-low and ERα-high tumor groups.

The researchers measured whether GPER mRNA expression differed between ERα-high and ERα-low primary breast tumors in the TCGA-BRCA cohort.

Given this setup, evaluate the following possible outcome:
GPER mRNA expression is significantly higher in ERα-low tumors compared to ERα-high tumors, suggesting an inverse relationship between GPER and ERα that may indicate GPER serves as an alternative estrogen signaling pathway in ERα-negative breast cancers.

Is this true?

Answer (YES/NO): NO